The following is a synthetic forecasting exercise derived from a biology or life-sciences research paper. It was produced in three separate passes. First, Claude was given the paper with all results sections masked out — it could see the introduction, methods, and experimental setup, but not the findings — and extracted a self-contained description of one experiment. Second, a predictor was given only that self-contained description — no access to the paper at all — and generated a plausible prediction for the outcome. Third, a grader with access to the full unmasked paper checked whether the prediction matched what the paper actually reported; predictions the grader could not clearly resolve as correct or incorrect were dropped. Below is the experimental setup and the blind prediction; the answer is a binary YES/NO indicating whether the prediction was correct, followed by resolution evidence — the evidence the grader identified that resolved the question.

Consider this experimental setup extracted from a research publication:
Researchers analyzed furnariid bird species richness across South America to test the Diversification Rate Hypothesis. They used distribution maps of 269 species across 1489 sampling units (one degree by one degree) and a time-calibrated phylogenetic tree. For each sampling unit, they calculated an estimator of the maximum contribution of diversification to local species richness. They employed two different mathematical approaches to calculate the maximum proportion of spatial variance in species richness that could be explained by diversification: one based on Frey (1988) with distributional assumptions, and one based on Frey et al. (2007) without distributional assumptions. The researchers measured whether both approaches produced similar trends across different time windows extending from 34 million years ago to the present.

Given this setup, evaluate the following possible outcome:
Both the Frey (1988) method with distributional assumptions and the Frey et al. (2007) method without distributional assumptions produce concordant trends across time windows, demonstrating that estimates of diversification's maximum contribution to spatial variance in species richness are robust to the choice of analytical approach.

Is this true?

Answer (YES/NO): YES